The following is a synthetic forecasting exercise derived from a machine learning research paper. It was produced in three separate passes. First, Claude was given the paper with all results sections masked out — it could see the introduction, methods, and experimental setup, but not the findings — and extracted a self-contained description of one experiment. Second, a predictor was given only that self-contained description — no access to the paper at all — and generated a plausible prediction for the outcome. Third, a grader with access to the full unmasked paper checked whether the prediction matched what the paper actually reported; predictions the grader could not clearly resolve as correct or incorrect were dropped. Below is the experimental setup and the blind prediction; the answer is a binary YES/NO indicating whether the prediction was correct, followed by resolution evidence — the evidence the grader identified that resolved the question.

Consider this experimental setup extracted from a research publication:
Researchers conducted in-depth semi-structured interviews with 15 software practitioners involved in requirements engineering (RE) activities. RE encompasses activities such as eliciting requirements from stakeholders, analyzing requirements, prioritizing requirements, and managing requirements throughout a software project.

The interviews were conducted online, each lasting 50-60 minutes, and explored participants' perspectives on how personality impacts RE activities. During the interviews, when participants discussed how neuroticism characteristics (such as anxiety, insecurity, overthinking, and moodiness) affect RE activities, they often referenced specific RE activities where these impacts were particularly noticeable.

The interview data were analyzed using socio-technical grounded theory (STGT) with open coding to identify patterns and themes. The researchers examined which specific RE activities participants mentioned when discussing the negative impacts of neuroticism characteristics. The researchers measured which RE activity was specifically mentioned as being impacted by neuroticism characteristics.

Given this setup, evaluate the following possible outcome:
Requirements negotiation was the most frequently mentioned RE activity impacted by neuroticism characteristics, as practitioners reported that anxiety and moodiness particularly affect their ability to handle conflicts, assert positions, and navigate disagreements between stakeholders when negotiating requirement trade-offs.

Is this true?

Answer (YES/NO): NO